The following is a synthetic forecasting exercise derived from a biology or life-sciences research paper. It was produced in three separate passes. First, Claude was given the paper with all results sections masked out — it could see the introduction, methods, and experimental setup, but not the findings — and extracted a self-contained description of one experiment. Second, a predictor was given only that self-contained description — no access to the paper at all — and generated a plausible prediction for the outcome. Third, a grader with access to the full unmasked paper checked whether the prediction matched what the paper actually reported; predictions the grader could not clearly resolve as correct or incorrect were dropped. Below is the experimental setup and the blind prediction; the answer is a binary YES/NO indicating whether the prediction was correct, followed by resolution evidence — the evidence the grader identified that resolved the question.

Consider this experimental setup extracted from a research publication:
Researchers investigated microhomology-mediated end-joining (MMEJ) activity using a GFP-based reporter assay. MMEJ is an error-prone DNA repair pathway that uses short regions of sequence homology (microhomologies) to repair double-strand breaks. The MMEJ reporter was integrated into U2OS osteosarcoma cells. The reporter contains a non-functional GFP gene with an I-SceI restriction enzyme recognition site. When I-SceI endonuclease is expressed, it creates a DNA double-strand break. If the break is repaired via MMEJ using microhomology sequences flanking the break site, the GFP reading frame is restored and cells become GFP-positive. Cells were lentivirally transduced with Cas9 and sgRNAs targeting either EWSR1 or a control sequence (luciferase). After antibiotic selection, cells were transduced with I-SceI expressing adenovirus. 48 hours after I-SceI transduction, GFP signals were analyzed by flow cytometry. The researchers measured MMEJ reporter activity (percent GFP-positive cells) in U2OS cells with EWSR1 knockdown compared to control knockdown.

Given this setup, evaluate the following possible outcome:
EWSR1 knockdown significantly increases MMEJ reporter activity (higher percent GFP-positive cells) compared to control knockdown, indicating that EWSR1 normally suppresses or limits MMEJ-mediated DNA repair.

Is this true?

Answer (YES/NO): NO